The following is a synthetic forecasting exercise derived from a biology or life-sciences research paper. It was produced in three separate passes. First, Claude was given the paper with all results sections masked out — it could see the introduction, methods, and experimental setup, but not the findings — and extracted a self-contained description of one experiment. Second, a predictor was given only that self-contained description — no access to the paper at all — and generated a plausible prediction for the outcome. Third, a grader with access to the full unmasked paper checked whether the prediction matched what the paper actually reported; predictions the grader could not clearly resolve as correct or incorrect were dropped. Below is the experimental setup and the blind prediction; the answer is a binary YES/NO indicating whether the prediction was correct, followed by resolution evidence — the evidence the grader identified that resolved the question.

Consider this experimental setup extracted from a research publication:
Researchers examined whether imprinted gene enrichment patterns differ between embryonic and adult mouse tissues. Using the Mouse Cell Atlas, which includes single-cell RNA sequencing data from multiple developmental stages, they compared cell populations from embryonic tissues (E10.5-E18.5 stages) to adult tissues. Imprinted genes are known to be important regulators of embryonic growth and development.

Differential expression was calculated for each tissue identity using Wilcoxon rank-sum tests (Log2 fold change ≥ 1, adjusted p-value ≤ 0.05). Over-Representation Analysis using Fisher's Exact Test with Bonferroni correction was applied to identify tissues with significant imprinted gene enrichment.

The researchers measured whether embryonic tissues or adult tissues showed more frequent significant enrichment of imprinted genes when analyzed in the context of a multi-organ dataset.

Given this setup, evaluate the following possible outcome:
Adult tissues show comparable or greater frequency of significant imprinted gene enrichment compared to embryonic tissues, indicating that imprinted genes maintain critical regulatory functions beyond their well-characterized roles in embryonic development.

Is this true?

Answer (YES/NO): NO